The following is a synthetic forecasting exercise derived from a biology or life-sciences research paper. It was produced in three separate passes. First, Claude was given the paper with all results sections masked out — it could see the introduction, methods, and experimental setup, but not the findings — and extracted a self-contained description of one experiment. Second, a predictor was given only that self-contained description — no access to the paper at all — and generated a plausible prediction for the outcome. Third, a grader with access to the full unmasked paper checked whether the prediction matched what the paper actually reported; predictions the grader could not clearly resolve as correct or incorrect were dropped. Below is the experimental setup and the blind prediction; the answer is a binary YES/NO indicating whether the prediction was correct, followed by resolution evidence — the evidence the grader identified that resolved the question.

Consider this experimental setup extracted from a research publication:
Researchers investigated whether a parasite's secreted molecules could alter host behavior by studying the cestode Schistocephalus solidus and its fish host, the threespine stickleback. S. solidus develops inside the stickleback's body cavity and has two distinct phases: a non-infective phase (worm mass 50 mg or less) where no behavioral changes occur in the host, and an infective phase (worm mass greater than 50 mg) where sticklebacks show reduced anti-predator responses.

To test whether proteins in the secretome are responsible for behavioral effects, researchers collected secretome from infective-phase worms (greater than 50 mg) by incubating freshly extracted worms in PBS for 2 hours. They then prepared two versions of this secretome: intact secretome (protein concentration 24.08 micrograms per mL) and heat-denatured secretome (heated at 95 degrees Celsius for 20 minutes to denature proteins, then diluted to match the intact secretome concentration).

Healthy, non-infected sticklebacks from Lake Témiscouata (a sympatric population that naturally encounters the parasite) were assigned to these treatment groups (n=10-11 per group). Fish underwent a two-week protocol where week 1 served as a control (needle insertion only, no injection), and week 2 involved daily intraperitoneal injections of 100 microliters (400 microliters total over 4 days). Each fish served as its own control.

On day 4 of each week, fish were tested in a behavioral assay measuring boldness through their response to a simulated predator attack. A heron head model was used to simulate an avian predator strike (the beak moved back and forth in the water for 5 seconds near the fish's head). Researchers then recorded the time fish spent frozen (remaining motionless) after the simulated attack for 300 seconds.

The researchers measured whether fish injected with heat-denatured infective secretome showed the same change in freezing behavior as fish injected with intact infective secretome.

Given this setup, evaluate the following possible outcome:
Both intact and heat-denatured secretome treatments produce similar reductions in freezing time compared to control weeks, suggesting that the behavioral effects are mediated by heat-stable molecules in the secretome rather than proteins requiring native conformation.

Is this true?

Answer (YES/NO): NO